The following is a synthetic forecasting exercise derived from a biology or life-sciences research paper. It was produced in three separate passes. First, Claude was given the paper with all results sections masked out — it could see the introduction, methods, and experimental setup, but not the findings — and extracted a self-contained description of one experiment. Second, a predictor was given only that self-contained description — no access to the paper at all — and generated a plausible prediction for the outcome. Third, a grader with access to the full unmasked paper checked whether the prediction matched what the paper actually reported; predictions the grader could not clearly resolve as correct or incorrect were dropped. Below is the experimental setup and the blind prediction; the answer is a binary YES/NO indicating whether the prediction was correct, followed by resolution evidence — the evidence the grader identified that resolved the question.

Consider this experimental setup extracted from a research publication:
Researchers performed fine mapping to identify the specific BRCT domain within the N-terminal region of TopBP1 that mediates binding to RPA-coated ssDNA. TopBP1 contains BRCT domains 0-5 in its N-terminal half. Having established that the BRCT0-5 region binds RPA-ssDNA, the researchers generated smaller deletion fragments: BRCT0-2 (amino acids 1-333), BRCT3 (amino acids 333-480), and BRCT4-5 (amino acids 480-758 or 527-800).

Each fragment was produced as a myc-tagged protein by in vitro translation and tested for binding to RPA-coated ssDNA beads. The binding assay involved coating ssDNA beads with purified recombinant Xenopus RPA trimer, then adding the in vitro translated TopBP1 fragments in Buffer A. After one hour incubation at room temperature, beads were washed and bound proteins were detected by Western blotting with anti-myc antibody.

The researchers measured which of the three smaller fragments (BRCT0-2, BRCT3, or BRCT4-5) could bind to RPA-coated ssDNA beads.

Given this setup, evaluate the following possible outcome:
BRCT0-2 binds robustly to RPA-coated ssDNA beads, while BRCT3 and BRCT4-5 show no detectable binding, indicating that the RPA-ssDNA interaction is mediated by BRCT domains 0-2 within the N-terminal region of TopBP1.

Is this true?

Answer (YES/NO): NO